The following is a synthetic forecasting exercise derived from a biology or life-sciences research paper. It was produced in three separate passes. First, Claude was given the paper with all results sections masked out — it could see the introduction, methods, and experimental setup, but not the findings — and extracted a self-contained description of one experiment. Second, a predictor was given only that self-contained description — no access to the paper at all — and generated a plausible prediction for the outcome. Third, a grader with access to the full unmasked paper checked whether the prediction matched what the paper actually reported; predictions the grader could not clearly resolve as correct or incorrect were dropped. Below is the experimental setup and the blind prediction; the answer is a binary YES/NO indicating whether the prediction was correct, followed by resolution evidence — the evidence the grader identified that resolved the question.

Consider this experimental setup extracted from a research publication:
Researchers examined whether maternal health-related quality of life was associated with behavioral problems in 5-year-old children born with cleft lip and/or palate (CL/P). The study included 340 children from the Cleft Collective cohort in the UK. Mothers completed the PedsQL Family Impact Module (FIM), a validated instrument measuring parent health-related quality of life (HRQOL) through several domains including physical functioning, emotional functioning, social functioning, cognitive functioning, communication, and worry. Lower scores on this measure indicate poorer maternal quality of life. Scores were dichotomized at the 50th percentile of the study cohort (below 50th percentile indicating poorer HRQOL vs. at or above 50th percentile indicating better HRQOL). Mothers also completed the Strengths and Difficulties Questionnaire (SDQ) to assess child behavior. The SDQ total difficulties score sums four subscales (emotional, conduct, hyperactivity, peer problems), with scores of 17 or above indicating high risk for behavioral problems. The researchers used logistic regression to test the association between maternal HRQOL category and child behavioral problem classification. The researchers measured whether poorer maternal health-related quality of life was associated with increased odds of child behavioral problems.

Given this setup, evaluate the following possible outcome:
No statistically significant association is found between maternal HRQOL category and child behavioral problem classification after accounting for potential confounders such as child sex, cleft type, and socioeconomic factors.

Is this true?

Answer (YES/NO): NO